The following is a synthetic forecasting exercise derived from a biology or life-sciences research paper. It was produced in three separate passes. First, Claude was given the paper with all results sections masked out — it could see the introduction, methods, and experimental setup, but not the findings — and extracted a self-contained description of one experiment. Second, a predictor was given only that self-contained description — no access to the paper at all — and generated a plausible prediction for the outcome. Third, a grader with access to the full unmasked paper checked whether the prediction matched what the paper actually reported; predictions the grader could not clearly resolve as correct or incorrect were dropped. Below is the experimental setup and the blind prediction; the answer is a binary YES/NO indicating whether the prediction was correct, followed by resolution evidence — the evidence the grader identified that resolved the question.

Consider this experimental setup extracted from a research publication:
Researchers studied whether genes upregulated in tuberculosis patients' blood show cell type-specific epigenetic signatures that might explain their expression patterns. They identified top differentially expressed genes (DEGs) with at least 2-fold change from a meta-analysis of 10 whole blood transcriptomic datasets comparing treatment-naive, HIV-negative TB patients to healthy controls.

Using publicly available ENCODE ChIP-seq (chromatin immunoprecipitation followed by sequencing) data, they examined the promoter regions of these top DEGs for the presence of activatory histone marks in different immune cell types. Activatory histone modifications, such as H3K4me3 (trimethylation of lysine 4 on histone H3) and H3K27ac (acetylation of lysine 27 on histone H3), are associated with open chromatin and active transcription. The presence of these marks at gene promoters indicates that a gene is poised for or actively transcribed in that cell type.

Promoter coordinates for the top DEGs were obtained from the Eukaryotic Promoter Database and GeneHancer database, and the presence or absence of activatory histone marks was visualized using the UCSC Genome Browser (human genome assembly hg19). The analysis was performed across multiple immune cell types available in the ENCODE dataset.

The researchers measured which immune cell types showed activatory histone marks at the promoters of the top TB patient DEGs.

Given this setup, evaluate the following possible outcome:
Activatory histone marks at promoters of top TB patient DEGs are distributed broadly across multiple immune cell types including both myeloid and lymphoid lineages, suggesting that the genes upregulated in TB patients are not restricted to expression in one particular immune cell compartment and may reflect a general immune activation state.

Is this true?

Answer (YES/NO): NO